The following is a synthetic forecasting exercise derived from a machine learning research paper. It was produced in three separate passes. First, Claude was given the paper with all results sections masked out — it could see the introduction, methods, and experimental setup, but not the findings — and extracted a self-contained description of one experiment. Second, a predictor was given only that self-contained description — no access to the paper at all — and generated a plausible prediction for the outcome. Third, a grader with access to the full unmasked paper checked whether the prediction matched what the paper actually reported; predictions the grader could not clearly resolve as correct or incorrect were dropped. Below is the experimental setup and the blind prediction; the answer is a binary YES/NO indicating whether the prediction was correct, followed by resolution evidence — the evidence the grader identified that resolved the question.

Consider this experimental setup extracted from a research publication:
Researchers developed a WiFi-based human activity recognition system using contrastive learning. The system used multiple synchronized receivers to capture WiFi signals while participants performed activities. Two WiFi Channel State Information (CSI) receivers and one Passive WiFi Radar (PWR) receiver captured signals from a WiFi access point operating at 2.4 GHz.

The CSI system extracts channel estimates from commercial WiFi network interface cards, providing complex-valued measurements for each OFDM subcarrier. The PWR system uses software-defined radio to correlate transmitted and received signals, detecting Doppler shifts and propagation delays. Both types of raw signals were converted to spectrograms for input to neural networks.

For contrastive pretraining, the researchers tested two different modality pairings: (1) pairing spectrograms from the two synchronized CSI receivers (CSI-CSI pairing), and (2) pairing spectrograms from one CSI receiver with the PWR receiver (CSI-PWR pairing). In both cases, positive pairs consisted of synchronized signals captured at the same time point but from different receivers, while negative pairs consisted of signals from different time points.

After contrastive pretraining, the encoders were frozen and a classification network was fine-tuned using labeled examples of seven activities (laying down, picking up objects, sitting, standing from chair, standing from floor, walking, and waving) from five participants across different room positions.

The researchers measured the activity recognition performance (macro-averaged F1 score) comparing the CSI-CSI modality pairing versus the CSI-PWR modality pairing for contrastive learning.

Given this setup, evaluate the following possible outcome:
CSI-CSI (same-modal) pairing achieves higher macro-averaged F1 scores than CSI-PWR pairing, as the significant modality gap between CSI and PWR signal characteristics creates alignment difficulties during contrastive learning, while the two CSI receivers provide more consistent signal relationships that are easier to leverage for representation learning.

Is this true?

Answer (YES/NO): YES